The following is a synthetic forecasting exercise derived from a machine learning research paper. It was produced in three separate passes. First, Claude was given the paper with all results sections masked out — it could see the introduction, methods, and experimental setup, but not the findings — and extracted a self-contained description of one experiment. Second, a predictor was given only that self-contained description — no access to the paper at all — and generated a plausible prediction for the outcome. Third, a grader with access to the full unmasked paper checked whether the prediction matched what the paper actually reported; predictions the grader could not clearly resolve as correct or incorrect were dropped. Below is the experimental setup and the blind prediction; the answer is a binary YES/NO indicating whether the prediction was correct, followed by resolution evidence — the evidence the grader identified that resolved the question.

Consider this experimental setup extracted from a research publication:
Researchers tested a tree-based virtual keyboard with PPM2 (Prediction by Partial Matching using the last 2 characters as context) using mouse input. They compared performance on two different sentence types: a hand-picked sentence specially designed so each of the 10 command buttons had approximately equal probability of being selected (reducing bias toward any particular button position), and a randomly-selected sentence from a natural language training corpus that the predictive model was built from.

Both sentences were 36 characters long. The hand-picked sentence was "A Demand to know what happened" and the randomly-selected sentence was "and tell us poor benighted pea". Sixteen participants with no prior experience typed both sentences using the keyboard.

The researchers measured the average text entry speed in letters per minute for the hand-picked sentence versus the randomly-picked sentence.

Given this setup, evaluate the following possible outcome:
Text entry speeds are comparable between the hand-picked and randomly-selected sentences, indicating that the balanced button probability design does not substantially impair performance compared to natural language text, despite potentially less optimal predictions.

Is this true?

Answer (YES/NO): YES